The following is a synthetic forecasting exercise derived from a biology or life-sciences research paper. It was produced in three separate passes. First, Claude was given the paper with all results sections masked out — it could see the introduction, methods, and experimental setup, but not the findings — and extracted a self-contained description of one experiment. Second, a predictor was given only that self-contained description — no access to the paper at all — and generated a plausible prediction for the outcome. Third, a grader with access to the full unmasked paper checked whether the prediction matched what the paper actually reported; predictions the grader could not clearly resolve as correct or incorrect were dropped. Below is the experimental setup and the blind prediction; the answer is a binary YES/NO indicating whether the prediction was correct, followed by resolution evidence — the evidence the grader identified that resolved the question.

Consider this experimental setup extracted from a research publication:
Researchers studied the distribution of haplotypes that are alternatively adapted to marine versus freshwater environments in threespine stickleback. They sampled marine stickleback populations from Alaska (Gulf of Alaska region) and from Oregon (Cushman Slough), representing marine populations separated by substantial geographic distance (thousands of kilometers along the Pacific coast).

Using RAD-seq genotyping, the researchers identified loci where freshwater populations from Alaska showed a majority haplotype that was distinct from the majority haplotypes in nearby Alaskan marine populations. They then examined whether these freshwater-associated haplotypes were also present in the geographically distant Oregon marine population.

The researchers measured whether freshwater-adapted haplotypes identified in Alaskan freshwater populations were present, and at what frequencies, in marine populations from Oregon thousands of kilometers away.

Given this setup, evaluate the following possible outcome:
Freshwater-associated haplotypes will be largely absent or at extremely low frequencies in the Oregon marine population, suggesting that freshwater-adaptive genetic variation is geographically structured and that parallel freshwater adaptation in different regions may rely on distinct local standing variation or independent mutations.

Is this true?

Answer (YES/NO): NO